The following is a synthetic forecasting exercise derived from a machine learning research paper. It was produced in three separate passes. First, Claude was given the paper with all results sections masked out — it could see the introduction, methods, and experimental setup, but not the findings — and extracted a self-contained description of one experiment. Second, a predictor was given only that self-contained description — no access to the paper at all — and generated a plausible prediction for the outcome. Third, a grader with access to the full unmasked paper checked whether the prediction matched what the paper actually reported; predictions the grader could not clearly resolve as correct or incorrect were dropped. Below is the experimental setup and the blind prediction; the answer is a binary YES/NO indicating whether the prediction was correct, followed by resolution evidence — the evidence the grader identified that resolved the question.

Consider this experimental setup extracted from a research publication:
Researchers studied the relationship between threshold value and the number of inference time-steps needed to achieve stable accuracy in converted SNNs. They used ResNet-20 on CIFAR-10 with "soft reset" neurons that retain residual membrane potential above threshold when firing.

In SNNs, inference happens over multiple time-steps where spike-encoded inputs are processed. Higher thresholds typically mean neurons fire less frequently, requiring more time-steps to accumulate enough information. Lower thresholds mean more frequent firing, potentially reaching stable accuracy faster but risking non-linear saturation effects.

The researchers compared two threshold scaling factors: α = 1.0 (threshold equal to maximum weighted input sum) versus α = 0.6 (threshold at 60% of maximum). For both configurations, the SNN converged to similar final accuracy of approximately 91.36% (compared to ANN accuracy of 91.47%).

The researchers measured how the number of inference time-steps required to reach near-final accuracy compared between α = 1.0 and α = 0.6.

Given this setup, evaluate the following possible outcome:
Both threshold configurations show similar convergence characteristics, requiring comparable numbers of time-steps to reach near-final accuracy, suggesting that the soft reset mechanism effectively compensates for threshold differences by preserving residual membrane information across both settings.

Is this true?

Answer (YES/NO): NO